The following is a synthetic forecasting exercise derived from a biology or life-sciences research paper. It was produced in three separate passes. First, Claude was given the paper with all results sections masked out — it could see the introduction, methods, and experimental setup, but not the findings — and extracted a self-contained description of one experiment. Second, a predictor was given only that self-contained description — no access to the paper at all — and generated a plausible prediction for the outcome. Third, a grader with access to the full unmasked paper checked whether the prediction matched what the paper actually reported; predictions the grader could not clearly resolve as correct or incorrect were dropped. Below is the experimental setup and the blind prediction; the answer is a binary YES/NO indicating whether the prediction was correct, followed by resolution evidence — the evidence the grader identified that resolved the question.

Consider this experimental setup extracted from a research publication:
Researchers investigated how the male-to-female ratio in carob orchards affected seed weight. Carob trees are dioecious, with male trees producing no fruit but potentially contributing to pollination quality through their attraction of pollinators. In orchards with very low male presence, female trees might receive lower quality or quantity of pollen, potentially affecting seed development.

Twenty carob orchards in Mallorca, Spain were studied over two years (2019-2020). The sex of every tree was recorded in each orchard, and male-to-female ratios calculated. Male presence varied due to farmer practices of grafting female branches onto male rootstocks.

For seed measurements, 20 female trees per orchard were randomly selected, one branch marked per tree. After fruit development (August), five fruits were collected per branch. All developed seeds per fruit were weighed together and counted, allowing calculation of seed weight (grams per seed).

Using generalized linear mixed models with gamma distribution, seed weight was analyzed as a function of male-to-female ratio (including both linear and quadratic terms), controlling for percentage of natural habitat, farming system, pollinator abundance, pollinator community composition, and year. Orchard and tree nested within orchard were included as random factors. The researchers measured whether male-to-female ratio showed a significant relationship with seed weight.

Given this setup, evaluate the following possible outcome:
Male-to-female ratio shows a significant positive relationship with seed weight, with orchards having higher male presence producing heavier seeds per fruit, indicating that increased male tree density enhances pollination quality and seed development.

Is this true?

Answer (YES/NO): NO